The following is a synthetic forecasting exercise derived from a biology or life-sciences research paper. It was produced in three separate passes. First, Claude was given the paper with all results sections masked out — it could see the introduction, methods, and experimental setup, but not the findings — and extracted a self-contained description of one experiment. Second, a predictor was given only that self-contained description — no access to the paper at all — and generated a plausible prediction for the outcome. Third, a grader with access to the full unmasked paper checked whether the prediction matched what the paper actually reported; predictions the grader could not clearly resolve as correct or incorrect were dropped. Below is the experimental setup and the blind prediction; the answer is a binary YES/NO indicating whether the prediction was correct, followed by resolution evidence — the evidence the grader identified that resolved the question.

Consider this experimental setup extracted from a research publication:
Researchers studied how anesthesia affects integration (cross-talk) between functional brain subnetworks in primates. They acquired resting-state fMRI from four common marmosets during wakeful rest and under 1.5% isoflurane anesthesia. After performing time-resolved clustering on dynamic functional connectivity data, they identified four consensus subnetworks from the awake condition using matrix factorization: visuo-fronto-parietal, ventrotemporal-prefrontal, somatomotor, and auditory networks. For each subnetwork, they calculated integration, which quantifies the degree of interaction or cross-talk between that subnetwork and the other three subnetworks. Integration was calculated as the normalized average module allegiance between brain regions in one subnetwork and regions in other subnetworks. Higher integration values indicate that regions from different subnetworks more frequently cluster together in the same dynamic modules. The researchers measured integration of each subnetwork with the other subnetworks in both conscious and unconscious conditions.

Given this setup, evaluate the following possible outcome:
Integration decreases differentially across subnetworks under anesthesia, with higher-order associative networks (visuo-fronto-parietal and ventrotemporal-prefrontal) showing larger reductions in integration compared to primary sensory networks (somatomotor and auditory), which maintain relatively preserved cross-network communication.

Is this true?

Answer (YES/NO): NO